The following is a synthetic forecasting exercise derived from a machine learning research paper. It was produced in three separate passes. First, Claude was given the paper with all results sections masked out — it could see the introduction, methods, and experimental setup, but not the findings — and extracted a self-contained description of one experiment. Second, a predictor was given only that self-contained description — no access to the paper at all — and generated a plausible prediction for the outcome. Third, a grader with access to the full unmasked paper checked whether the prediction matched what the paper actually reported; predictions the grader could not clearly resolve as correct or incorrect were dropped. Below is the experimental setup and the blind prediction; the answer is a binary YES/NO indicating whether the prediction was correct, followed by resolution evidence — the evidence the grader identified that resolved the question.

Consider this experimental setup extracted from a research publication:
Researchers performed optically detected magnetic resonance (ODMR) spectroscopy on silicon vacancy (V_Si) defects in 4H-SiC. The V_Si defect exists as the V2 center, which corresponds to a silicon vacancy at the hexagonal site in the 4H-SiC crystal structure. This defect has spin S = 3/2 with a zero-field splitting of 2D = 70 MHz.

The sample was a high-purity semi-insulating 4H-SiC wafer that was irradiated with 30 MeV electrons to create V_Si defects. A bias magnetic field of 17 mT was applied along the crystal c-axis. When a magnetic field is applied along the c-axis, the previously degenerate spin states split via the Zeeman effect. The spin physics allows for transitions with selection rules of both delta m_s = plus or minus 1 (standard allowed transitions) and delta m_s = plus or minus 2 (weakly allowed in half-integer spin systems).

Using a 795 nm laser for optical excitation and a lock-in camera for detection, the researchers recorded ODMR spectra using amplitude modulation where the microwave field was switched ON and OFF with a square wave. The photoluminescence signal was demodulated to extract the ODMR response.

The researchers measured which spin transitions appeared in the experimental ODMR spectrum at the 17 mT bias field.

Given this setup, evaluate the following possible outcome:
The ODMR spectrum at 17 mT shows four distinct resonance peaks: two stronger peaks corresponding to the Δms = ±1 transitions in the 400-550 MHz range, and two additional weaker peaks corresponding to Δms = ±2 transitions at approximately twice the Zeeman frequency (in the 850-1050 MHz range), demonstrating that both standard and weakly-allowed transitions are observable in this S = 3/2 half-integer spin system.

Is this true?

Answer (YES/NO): NO